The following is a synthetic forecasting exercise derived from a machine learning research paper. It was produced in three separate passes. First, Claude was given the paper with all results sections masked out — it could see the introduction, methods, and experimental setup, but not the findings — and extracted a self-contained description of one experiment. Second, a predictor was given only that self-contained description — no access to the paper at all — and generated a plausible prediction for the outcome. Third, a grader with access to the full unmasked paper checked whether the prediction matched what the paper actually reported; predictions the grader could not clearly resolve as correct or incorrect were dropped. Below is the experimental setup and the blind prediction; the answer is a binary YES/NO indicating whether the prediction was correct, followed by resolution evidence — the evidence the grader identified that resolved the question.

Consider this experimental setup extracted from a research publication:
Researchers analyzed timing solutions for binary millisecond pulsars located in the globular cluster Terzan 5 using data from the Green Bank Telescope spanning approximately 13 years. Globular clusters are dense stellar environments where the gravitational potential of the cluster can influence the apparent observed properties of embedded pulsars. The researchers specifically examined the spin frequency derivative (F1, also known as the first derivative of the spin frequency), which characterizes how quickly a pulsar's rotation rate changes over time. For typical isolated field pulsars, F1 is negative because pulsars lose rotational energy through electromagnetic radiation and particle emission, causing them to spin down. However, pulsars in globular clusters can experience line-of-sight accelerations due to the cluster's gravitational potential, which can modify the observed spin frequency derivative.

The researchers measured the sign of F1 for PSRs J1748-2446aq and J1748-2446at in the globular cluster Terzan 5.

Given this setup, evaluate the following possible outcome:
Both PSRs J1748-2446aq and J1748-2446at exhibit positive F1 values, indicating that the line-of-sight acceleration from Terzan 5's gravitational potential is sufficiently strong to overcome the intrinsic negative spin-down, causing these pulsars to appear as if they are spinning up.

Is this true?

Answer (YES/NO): YES